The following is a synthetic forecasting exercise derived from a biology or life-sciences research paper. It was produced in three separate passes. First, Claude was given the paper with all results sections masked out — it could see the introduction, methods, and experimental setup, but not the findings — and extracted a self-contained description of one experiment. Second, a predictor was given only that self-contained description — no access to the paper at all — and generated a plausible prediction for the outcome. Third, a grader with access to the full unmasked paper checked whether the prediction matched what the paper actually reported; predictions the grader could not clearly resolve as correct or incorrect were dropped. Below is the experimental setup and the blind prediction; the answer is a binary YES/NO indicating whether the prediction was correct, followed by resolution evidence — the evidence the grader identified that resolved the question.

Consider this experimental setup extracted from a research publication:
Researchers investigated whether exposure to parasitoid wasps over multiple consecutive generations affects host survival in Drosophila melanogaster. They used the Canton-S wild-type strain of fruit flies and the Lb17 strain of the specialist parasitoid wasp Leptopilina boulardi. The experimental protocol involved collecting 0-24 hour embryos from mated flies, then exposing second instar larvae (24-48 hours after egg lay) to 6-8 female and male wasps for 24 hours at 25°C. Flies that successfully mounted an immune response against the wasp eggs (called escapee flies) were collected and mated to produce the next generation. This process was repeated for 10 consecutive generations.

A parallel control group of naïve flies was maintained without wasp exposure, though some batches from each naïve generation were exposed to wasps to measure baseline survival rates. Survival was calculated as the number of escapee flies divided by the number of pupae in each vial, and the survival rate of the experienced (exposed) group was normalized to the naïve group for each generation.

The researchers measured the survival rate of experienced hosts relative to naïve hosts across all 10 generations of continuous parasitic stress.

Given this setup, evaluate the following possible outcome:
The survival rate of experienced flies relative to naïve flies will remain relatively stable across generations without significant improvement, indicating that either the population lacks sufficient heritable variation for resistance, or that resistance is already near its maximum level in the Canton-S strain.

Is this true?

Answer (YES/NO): NO